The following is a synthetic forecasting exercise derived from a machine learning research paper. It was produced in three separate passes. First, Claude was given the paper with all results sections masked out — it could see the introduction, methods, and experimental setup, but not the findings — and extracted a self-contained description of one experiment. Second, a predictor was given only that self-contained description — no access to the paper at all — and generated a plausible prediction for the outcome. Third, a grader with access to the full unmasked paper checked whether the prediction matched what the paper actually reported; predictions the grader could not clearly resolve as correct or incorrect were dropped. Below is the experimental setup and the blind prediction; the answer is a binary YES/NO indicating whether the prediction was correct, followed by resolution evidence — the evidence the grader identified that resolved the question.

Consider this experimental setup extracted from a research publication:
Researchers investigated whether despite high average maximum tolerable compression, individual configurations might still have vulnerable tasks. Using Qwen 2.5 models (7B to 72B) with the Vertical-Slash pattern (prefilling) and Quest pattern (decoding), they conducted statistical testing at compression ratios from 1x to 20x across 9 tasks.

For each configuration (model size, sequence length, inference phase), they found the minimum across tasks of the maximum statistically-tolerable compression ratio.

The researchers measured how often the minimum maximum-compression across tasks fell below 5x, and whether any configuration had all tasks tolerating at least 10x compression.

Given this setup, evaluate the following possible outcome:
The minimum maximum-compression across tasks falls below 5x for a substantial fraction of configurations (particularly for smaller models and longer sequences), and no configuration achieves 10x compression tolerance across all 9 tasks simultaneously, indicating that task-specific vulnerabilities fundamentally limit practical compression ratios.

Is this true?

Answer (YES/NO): NO